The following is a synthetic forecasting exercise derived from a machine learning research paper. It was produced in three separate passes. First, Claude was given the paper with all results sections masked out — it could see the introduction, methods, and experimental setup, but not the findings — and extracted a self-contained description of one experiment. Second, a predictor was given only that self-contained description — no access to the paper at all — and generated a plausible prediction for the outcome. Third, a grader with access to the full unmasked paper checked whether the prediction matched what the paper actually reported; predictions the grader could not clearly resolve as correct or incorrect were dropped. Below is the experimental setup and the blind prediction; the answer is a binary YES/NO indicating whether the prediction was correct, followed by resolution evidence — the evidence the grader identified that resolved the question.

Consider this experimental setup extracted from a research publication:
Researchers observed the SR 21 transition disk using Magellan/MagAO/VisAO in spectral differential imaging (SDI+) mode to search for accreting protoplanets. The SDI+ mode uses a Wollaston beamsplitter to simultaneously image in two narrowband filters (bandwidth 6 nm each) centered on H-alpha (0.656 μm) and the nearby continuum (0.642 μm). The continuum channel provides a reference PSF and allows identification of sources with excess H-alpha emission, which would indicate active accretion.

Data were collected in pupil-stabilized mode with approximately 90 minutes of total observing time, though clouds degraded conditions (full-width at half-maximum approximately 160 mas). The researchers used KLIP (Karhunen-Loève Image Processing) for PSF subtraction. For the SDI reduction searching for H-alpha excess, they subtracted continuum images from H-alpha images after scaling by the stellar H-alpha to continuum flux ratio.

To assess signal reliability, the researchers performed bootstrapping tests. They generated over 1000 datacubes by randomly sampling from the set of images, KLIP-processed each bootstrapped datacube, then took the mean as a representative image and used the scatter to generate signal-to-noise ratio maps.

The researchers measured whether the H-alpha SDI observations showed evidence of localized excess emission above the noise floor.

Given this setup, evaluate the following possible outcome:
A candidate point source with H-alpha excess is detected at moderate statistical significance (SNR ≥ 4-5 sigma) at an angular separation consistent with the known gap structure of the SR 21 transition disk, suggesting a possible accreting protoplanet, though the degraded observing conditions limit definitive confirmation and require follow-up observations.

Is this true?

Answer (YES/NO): NO